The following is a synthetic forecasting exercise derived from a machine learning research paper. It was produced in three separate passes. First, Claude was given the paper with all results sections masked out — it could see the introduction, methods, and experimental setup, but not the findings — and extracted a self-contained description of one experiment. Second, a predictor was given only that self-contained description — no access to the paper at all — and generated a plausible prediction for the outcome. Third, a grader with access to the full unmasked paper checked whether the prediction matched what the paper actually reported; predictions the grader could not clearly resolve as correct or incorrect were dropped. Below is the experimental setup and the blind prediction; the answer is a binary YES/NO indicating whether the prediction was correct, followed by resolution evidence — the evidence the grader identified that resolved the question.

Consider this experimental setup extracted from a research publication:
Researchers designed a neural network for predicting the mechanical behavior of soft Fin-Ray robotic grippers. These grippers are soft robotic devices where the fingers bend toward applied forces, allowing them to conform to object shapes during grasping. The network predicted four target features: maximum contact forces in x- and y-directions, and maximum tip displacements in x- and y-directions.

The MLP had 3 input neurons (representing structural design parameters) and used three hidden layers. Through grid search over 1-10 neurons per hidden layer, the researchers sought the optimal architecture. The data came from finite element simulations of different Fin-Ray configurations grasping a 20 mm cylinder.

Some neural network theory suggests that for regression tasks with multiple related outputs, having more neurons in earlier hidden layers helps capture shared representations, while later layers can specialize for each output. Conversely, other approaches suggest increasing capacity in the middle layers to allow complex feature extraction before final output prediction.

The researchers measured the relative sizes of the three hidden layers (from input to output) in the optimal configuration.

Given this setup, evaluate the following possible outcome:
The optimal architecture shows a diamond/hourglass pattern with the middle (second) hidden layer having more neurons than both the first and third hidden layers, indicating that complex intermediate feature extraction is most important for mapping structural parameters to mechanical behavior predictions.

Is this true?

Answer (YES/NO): YES